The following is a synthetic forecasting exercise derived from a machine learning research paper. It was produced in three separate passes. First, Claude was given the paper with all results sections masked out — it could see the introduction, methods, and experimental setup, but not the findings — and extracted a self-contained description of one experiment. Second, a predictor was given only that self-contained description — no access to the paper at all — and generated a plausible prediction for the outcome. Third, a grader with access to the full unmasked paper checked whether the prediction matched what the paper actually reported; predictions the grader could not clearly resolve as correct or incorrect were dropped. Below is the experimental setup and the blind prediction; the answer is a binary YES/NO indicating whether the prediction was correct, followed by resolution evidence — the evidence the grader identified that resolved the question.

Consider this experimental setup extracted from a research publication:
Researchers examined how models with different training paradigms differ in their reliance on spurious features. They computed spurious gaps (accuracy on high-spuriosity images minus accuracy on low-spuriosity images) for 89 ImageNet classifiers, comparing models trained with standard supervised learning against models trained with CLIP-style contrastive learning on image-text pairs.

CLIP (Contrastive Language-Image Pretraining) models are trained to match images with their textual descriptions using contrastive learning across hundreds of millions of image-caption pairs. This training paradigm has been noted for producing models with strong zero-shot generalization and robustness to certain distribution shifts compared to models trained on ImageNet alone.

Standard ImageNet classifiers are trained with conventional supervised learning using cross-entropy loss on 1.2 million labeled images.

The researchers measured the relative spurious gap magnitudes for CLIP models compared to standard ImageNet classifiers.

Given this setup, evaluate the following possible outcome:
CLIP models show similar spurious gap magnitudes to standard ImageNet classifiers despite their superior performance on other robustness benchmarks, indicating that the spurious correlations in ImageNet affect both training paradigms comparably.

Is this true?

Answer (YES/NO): NO